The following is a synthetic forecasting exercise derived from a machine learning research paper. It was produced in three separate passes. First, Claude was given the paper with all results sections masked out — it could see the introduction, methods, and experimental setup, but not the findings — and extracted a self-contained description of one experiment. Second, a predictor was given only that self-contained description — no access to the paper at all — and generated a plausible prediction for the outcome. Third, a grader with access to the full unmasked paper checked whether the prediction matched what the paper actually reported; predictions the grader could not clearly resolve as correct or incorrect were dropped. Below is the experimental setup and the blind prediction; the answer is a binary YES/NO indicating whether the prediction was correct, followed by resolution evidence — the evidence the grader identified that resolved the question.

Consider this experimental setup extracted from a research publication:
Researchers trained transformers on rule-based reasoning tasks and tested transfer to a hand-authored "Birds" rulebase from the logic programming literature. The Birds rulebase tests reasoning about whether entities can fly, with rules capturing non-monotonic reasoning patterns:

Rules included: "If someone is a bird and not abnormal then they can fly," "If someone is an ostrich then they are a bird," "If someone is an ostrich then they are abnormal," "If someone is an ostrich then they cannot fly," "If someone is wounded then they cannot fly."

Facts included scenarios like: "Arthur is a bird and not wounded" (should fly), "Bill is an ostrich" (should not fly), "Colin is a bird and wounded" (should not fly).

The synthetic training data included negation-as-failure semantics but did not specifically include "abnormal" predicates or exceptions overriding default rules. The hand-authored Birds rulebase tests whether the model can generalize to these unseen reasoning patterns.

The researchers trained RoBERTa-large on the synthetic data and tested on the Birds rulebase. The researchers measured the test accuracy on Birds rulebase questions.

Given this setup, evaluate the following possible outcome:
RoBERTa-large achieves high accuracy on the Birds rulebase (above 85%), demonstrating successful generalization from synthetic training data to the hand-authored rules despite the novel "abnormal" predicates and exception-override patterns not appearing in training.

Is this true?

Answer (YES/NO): YES